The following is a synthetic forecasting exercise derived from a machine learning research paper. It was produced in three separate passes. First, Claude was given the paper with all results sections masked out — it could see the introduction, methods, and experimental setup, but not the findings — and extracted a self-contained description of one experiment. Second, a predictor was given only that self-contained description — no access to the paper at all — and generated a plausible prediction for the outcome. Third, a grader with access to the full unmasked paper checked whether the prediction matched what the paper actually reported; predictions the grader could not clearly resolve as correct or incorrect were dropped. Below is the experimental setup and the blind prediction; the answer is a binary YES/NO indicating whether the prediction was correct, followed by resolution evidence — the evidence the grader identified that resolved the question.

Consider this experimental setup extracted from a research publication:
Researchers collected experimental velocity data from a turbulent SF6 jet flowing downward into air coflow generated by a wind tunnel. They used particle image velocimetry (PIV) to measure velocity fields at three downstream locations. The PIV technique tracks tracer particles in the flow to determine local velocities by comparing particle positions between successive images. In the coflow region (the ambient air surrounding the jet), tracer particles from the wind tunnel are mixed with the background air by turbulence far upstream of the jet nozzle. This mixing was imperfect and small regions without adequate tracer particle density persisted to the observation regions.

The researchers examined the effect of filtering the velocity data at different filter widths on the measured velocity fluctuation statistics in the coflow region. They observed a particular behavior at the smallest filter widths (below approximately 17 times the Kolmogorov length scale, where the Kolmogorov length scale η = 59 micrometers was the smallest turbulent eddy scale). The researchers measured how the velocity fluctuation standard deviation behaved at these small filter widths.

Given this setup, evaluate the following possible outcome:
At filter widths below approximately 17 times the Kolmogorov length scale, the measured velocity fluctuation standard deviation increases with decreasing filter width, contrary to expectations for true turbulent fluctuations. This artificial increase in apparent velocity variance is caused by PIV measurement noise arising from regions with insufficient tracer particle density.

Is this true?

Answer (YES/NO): YES